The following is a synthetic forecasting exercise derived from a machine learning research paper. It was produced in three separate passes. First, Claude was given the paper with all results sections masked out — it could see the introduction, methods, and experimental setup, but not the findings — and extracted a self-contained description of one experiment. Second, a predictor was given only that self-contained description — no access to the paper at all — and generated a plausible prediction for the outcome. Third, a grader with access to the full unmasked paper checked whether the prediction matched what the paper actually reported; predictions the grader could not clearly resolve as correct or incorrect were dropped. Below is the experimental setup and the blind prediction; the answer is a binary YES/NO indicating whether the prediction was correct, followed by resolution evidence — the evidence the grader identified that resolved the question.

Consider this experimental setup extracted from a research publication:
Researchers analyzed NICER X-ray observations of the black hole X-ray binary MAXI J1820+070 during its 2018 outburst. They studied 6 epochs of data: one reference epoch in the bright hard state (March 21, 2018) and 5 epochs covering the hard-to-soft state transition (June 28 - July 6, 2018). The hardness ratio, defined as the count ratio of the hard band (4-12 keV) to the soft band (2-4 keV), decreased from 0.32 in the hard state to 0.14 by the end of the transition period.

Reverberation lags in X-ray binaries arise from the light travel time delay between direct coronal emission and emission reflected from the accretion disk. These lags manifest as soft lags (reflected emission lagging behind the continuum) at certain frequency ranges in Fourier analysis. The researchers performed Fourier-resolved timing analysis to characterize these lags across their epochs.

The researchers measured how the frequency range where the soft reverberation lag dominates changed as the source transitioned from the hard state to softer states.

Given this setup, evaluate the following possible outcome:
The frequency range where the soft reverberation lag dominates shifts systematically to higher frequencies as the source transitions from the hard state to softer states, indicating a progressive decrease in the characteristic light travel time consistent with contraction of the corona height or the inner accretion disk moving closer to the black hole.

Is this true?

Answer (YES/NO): NO